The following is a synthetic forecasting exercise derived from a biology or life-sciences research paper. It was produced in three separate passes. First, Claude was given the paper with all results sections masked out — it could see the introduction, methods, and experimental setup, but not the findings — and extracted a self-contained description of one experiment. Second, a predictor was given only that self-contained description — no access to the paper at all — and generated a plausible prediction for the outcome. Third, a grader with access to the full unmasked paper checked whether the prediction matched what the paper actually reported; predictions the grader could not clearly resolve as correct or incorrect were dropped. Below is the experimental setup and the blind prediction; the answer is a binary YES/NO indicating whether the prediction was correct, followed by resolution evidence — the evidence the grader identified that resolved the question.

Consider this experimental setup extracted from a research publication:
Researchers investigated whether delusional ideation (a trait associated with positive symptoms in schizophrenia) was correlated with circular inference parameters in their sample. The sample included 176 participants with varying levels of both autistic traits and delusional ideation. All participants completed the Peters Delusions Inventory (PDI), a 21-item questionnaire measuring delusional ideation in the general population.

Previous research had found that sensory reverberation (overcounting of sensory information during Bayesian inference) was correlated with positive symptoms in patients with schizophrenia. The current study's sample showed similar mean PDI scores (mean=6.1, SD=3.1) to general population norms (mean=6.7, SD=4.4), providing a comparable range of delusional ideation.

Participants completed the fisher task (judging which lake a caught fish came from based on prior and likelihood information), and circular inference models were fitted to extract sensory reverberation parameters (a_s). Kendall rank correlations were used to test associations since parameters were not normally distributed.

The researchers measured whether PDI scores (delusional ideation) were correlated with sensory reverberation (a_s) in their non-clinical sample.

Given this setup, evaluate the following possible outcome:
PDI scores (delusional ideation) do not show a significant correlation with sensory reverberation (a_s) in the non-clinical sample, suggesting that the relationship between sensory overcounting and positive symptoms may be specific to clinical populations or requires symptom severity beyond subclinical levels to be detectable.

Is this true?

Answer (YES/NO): YES